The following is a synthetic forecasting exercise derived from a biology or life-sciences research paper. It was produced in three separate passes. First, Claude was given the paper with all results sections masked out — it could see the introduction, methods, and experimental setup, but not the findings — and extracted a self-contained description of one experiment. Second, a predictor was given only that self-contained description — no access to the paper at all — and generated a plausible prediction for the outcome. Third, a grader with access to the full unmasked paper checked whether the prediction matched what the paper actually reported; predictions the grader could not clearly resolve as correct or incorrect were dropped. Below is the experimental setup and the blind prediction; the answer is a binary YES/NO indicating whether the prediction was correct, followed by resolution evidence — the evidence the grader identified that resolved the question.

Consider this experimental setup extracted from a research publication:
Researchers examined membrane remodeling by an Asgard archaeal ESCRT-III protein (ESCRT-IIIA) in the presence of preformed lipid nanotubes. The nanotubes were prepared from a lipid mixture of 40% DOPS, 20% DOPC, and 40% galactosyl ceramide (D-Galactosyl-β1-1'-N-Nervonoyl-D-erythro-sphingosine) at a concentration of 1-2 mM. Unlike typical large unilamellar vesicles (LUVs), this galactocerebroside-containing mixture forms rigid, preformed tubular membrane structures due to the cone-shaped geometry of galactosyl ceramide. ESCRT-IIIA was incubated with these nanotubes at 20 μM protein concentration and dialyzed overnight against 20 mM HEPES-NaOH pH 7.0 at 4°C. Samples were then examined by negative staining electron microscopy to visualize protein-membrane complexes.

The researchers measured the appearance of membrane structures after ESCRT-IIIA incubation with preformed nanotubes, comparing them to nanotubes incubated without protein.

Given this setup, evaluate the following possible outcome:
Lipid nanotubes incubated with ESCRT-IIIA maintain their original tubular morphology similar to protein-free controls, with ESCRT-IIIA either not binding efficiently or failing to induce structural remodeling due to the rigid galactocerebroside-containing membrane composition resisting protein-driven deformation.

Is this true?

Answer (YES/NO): NO